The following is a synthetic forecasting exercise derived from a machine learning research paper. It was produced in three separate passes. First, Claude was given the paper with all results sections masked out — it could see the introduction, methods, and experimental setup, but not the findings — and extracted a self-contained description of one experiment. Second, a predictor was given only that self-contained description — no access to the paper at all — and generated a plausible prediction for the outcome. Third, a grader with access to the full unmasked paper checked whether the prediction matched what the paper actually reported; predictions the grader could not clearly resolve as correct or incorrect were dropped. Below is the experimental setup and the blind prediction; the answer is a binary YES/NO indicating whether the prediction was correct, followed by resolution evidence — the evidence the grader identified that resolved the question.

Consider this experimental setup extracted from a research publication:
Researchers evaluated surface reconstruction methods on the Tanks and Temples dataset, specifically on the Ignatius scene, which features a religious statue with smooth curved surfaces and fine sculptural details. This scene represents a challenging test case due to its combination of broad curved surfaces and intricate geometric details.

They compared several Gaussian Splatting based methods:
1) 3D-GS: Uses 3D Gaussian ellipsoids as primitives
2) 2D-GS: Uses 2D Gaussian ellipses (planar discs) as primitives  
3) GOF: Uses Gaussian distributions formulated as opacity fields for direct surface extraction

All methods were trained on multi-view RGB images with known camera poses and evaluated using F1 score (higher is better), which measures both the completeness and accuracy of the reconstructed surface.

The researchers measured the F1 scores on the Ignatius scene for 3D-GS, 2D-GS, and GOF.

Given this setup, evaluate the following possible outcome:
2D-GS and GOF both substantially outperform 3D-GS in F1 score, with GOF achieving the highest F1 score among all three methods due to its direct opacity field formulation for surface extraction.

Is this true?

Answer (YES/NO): YES